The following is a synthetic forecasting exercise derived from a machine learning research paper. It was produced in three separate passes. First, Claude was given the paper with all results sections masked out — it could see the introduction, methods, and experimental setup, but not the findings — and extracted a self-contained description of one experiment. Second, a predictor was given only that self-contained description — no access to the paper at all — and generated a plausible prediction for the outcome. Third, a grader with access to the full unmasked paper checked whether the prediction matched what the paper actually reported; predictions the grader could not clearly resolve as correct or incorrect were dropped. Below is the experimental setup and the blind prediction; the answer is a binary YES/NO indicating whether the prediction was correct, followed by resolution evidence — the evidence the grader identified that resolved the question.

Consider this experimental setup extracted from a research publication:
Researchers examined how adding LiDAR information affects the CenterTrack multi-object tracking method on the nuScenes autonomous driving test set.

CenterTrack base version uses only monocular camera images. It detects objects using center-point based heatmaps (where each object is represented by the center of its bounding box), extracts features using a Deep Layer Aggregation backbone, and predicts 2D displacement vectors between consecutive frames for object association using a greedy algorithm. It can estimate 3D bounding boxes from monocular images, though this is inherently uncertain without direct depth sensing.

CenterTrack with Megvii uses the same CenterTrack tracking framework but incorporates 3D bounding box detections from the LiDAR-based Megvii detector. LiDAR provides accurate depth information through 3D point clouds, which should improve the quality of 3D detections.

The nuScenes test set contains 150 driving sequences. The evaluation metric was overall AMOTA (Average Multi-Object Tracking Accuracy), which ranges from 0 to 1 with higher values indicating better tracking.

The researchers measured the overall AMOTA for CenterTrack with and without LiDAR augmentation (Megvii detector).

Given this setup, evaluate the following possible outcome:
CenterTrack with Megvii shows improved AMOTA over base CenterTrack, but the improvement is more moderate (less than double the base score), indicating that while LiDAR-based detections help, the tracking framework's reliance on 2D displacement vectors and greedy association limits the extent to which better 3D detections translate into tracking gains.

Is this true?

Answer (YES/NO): NO